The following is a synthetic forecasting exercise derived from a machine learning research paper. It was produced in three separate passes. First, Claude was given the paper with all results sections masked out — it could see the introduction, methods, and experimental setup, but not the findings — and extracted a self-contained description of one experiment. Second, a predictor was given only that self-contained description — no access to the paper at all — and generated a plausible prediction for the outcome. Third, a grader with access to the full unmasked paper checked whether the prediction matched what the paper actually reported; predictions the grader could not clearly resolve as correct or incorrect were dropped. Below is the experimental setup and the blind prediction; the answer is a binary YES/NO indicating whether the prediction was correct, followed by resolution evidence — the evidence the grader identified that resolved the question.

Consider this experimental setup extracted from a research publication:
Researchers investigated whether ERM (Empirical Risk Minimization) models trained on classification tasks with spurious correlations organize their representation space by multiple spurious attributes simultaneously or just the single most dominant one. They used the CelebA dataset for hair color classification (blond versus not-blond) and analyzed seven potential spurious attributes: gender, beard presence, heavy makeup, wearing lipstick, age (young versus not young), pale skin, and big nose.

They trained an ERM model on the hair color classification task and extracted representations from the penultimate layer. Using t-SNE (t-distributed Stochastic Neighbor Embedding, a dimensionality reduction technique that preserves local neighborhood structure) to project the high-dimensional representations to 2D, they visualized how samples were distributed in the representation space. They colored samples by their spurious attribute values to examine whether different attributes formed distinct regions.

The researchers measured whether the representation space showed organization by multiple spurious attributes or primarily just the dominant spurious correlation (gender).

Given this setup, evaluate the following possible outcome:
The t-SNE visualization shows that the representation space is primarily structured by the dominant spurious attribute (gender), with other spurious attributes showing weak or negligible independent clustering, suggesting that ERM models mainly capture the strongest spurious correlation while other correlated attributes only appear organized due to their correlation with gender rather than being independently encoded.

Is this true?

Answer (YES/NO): NO